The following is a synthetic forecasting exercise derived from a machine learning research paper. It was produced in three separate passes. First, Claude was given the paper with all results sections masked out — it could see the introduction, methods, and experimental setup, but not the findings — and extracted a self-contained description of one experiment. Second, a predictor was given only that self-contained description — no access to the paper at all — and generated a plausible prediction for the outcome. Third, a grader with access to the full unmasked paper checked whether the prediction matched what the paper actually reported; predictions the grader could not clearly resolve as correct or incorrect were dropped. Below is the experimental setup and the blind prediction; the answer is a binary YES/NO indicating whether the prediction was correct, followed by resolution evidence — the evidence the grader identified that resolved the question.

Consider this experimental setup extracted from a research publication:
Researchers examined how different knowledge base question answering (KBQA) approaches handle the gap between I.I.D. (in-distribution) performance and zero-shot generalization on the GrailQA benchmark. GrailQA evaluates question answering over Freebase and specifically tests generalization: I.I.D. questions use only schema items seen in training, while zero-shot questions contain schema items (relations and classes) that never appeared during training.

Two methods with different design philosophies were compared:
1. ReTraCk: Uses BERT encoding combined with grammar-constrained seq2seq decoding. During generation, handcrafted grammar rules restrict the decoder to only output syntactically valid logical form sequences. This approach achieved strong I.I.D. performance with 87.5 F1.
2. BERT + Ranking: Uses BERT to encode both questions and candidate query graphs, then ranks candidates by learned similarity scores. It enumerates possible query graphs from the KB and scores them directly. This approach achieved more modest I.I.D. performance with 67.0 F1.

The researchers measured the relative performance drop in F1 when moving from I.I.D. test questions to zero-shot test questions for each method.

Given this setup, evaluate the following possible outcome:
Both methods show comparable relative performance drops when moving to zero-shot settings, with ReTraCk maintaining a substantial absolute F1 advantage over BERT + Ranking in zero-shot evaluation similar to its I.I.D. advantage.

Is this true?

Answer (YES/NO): NO